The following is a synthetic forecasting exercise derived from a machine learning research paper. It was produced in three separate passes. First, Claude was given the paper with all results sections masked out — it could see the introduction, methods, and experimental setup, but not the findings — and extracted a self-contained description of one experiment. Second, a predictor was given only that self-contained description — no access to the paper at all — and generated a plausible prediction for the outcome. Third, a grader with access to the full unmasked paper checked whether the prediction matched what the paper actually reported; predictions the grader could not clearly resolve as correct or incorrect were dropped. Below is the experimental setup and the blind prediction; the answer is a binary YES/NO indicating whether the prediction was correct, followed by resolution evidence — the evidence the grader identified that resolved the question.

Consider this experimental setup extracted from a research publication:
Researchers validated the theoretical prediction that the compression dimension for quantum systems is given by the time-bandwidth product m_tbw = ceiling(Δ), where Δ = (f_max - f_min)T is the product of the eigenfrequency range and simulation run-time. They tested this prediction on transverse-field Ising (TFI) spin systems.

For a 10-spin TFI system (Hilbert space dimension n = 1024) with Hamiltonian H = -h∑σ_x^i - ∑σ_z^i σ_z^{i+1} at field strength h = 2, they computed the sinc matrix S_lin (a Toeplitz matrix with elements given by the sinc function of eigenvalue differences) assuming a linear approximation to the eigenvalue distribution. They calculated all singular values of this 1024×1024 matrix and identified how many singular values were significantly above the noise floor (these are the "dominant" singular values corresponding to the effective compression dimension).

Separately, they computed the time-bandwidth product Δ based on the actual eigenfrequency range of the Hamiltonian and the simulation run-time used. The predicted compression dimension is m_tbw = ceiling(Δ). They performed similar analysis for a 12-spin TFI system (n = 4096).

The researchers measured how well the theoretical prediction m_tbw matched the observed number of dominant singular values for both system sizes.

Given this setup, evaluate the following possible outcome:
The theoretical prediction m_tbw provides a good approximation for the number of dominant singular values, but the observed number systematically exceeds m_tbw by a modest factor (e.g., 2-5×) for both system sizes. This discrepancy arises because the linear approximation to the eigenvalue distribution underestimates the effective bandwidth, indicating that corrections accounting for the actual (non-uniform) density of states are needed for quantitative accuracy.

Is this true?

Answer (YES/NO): NO